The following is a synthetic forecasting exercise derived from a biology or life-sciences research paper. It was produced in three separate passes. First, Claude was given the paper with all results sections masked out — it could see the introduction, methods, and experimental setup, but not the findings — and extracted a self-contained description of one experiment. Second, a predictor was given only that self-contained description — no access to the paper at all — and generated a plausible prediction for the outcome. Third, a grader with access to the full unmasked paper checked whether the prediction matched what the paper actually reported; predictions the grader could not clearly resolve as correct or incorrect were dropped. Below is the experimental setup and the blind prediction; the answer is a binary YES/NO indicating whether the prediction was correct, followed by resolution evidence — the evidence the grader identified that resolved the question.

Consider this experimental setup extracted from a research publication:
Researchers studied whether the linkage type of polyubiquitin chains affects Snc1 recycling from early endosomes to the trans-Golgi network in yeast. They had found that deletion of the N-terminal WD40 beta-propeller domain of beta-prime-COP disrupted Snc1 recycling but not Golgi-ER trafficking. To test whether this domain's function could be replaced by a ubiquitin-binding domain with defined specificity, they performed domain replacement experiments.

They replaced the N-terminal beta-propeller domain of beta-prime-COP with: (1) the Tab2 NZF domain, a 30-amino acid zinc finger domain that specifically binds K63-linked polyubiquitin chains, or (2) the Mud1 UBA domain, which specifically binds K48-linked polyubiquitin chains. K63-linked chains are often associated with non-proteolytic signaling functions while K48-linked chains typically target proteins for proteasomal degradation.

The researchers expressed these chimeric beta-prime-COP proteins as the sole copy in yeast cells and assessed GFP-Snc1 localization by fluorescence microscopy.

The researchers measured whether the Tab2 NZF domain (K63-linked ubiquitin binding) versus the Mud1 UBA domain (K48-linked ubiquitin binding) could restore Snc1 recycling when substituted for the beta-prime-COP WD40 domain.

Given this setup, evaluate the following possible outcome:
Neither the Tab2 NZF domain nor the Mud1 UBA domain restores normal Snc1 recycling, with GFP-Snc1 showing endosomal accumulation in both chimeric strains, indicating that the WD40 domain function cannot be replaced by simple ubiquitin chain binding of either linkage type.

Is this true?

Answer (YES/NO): NO